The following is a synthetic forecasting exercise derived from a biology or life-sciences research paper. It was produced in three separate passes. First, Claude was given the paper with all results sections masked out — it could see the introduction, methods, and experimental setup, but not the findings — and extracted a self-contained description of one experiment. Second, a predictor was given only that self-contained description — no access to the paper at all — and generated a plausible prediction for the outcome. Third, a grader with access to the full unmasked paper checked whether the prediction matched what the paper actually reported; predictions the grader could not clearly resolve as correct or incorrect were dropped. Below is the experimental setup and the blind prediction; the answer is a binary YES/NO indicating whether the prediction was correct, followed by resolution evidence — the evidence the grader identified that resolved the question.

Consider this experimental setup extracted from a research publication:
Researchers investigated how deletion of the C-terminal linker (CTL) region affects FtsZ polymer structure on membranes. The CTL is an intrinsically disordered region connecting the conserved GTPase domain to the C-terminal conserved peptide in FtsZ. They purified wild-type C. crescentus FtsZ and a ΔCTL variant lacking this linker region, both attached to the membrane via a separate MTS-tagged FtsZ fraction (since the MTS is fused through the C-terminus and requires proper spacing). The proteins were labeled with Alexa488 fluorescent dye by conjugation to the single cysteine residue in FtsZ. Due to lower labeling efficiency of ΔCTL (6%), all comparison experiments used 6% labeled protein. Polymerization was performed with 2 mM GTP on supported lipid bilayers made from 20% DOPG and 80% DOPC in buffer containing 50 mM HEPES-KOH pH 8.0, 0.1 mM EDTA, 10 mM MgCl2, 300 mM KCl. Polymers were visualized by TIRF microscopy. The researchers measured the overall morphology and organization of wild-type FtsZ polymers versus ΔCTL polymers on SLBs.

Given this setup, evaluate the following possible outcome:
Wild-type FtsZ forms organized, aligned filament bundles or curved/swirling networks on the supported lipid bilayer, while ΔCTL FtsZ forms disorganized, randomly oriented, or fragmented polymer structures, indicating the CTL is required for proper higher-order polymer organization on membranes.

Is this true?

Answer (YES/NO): NO